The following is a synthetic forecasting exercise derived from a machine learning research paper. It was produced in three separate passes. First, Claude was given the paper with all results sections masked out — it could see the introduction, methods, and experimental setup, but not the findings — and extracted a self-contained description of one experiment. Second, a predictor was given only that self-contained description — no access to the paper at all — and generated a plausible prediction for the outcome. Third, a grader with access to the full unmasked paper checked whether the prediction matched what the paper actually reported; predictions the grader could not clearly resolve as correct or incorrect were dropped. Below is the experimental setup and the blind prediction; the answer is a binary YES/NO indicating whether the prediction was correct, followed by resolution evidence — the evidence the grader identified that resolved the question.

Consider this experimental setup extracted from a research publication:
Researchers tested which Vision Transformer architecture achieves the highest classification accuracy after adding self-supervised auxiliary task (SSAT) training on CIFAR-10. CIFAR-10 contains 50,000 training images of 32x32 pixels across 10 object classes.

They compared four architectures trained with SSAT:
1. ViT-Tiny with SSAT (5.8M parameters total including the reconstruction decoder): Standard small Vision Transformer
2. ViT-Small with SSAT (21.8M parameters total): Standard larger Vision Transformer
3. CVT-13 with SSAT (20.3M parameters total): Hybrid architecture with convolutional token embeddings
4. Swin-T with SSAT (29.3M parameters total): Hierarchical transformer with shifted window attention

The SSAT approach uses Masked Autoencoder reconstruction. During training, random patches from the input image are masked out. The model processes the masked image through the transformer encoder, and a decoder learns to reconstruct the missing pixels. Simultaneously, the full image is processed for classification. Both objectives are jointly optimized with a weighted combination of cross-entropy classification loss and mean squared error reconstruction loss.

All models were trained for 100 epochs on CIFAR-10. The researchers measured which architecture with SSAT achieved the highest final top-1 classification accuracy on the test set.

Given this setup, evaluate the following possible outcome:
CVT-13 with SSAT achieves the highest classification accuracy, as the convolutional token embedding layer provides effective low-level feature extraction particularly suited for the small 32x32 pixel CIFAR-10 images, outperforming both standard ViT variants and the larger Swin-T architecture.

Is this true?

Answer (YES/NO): YES